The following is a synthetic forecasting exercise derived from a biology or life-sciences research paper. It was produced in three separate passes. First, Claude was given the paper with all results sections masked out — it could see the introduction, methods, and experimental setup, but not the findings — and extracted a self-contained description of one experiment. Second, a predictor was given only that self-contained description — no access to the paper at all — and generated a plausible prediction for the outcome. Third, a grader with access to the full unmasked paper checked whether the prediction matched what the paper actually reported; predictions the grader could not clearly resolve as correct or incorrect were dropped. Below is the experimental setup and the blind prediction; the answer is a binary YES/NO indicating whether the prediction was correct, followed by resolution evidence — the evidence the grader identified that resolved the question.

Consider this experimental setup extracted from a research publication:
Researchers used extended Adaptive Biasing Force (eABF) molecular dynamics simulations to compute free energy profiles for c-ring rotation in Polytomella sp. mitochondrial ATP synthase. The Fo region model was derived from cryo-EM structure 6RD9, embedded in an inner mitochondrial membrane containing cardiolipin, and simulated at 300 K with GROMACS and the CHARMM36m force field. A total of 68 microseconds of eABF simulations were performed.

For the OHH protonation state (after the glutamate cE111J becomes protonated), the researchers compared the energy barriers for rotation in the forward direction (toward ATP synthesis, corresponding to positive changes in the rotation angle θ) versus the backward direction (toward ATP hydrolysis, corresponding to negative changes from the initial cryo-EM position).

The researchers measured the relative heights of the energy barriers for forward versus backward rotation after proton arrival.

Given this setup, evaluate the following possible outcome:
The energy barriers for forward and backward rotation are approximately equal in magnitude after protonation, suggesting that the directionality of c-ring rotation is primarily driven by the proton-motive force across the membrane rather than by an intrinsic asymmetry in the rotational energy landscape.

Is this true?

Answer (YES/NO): NO